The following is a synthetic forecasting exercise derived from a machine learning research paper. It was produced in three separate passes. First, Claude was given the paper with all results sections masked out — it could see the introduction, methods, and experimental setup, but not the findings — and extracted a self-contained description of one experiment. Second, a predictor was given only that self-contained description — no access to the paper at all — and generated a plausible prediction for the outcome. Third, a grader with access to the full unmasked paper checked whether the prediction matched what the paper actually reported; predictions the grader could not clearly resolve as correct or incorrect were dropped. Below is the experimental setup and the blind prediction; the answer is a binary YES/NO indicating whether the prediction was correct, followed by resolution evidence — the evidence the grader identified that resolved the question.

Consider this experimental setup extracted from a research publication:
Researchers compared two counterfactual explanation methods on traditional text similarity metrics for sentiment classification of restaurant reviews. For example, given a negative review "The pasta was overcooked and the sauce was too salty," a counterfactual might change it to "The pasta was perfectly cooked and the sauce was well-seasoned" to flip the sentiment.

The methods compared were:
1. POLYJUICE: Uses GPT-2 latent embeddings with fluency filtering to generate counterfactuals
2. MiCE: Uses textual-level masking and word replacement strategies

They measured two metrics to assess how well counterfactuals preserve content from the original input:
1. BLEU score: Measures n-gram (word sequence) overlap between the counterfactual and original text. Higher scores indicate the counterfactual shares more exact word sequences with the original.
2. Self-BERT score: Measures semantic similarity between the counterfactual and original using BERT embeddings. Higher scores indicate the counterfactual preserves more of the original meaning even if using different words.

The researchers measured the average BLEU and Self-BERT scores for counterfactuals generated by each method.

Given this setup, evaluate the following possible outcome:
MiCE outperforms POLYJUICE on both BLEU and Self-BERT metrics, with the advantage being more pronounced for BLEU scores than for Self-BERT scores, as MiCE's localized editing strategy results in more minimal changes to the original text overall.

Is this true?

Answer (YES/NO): NO